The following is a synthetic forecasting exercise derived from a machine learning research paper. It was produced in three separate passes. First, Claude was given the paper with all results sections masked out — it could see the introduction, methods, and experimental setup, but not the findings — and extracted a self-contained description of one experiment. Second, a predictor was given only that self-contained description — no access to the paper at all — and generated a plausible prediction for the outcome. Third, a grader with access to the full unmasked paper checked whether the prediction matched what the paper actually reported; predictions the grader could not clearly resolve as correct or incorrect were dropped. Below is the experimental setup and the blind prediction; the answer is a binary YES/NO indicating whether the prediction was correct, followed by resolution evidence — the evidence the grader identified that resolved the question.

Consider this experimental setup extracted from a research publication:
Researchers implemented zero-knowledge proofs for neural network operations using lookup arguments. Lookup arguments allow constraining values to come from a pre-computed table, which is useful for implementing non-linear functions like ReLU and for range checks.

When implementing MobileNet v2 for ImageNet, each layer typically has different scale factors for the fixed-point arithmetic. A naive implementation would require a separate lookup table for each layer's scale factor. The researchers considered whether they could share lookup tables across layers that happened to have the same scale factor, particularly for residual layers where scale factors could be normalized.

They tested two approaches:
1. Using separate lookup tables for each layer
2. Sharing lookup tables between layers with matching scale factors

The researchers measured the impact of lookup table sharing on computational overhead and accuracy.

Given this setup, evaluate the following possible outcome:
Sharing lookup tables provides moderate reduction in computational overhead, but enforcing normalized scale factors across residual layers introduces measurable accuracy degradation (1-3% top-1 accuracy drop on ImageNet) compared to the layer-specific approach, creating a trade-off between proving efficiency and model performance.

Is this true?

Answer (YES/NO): NO